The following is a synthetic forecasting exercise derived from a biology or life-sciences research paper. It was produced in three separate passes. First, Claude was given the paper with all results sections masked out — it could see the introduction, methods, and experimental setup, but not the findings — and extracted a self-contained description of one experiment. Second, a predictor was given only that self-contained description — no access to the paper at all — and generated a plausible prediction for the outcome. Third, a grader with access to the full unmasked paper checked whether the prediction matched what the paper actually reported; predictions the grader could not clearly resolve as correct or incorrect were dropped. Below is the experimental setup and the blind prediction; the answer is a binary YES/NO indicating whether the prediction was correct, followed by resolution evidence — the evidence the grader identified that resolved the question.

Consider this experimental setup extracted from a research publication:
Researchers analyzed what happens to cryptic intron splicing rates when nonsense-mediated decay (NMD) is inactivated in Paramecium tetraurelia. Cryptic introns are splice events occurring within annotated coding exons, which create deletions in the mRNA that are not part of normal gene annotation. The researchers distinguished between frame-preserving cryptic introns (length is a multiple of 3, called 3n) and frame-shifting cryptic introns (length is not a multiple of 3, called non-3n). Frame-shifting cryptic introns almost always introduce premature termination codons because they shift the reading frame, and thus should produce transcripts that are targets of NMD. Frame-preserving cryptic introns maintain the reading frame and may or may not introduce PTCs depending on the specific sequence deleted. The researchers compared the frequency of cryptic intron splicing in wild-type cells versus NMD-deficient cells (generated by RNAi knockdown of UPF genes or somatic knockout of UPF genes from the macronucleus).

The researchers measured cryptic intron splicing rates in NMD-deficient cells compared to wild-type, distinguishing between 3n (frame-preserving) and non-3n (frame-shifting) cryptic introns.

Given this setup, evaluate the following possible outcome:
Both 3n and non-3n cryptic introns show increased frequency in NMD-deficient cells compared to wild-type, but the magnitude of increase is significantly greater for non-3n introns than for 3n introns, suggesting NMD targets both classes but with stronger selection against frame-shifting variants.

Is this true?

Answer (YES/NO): YES